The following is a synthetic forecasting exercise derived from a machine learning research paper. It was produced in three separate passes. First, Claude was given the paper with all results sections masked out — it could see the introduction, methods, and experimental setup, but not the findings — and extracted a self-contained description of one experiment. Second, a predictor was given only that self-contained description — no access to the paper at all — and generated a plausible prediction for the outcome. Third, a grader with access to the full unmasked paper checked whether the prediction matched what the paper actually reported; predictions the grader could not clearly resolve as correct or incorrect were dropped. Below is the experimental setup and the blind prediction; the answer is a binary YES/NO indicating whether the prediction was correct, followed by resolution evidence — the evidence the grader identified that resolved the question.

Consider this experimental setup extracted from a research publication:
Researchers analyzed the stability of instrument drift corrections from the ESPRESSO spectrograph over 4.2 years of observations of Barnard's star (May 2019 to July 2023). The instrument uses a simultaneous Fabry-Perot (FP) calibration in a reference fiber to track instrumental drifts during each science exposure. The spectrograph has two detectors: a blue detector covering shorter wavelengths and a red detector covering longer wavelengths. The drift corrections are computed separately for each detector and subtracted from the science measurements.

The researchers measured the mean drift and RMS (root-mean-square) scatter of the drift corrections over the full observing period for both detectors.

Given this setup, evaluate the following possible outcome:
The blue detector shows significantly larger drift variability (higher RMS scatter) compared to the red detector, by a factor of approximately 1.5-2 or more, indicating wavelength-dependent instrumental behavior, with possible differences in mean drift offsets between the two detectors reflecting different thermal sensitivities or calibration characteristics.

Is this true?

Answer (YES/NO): YES